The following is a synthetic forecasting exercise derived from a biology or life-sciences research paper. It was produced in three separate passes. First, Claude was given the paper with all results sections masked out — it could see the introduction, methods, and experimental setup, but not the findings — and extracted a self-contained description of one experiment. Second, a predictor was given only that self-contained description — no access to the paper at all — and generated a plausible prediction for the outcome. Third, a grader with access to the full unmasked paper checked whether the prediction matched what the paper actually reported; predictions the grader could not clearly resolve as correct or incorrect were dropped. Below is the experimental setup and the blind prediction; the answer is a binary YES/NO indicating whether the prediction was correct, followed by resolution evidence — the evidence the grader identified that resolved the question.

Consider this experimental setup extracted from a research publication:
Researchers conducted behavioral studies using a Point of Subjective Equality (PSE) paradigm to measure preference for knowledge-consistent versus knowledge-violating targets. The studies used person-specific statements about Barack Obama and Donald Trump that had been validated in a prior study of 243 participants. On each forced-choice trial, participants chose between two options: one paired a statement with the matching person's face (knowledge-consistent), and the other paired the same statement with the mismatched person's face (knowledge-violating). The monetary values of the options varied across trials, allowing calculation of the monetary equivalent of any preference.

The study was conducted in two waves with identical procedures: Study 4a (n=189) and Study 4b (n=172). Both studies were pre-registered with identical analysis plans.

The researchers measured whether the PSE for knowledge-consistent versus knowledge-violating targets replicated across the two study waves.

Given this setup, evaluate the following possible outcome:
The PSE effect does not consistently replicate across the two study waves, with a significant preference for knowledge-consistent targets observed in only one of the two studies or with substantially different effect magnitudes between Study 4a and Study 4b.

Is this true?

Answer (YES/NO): YES